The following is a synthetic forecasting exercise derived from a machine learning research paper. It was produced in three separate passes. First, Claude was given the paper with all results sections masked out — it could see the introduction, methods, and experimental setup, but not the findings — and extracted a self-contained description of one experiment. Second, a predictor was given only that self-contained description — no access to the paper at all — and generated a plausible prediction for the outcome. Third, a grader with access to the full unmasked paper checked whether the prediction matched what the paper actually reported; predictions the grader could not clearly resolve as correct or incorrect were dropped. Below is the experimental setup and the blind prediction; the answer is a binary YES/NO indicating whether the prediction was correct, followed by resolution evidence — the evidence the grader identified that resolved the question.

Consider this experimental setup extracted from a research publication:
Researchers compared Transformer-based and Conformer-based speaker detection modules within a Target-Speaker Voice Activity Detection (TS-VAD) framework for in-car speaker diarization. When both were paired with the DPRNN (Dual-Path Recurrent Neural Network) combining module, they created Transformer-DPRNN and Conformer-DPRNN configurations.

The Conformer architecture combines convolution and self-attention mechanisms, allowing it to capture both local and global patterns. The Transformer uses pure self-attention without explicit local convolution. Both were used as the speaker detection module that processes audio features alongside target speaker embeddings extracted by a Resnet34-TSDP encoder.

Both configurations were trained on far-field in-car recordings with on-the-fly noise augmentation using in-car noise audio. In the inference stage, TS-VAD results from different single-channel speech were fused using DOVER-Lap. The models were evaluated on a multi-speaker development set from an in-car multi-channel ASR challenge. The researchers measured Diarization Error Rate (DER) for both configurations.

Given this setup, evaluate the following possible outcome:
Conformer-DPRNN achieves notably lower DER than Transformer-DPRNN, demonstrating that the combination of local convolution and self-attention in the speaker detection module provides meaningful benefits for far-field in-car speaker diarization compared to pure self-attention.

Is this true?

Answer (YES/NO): NO